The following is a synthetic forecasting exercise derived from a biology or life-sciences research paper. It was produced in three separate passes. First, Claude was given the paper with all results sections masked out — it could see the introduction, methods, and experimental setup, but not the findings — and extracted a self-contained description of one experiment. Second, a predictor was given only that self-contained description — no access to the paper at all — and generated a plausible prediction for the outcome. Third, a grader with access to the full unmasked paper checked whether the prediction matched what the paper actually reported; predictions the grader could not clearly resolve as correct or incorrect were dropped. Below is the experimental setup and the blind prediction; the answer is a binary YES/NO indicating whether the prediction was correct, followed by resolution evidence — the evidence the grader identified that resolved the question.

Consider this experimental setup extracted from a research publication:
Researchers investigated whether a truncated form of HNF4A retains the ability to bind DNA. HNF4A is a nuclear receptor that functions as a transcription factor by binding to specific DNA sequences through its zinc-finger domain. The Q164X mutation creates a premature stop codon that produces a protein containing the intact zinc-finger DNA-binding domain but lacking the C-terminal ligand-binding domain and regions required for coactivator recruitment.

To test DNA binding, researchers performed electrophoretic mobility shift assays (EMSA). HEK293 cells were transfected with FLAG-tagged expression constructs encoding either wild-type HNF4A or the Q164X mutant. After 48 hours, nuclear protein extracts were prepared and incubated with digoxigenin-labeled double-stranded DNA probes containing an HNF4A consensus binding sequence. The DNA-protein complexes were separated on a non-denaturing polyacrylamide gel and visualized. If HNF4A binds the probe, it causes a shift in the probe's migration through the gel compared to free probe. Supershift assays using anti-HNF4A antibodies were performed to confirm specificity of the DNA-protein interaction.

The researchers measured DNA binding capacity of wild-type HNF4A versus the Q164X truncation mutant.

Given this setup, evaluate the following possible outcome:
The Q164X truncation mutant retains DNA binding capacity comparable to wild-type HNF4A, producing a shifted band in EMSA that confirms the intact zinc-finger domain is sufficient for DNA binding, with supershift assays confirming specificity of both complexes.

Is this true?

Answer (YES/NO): NO